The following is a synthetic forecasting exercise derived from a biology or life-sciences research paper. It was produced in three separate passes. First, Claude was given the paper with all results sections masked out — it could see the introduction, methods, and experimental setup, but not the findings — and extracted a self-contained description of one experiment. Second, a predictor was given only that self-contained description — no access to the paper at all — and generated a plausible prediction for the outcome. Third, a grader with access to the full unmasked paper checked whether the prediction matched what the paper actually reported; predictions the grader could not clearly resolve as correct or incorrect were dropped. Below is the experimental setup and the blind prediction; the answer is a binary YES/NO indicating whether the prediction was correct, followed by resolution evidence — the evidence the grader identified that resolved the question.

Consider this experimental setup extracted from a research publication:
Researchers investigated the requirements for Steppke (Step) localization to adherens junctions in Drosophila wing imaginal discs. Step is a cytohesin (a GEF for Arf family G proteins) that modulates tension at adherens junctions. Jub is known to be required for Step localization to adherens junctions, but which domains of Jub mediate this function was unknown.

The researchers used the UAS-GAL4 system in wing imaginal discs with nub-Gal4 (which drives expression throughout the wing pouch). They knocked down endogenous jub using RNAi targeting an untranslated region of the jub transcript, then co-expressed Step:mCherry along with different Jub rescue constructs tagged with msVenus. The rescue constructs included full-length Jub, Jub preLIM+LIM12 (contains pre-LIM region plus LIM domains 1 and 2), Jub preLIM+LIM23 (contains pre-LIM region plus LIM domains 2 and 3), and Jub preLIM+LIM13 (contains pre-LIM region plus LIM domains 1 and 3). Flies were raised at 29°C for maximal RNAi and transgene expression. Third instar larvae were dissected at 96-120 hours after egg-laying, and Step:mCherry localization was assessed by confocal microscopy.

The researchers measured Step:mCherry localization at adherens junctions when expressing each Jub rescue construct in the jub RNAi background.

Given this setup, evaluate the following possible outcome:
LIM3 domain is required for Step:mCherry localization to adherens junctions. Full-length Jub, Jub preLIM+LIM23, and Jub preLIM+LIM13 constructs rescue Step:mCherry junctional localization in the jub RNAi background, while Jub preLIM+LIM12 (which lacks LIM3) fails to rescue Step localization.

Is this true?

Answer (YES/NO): NO